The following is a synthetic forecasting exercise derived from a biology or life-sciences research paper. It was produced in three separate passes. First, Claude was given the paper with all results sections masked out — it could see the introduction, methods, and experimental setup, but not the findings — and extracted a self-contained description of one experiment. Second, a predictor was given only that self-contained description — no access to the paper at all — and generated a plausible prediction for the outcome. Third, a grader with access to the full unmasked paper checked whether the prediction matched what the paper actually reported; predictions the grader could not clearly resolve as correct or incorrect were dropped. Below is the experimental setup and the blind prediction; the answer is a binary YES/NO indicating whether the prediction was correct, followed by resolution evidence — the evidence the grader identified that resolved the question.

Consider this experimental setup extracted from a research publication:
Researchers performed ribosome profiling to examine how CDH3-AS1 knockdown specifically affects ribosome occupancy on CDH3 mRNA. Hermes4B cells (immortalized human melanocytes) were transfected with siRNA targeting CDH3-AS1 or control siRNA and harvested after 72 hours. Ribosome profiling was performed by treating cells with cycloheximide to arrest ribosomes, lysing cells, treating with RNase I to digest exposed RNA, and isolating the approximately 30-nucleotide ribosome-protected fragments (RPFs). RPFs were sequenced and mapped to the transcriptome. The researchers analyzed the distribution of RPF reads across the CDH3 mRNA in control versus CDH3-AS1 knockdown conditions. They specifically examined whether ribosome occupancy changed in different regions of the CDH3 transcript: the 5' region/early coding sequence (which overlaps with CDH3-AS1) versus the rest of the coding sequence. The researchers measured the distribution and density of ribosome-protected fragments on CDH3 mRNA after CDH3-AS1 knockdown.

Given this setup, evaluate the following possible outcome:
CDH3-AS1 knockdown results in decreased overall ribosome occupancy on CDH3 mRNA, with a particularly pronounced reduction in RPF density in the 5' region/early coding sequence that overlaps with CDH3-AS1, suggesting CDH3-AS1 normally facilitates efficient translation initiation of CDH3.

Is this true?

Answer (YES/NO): YES